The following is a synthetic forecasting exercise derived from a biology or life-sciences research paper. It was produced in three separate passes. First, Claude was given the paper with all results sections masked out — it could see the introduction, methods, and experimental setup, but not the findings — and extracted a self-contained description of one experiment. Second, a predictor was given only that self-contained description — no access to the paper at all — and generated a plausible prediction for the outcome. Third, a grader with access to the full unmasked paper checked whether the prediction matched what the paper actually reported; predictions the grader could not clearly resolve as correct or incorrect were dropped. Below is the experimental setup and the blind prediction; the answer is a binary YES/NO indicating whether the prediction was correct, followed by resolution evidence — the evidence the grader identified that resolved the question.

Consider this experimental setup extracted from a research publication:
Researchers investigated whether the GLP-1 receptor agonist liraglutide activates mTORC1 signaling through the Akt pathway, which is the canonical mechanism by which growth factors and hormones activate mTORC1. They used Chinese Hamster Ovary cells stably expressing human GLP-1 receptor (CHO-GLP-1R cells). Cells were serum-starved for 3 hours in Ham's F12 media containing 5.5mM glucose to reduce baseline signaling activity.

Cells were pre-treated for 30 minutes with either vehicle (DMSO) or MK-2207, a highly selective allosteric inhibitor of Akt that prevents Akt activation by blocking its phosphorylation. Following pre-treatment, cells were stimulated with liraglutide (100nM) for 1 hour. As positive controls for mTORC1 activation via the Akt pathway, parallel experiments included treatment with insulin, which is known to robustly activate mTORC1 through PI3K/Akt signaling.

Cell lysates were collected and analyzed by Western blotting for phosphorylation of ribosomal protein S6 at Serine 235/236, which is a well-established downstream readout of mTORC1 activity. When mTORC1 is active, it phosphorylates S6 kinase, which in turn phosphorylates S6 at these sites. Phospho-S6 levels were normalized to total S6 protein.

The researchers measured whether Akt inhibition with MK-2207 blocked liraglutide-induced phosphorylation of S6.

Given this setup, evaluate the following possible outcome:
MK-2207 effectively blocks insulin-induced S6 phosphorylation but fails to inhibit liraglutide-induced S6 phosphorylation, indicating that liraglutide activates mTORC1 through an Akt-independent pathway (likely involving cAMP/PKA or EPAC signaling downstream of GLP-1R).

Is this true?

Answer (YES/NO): YES